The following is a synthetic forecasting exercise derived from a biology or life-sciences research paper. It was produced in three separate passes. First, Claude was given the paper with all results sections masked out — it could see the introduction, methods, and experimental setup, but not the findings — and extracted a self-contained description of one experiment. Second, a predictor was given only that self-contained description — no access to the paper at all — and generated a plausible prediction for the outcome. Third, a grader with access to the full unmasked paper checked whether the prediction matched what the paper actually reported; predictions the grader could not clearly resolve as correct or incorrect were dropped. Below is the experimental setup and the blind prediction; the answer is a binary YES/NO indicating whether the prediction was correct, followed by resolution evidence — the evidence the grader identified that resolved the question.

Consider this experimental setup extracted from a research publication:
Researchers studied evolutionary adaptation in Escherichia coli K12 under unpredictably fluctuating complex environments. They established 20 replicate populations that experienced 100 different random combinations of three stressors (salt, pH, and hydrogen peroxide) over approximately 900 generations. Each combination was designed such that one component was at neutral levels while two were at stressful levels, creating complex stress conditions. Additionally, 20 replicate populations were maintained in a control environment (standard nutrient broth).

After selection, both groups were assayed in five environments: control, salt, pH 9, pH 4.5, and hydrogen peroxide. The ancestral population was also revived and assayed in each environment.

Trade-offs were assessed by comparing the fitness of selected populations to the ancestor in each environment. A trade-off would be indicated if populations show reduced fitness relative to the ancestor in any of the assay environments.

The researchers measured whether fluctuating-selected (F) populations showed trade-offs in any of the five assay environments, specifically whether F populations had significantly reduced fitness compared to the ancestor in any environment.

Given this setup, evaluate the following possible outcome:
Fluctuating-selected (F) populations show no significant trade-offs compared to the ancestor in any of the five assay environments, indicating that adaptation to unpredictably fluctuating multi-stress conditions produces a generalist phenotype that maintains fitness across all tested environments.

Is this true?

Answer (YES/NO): YES